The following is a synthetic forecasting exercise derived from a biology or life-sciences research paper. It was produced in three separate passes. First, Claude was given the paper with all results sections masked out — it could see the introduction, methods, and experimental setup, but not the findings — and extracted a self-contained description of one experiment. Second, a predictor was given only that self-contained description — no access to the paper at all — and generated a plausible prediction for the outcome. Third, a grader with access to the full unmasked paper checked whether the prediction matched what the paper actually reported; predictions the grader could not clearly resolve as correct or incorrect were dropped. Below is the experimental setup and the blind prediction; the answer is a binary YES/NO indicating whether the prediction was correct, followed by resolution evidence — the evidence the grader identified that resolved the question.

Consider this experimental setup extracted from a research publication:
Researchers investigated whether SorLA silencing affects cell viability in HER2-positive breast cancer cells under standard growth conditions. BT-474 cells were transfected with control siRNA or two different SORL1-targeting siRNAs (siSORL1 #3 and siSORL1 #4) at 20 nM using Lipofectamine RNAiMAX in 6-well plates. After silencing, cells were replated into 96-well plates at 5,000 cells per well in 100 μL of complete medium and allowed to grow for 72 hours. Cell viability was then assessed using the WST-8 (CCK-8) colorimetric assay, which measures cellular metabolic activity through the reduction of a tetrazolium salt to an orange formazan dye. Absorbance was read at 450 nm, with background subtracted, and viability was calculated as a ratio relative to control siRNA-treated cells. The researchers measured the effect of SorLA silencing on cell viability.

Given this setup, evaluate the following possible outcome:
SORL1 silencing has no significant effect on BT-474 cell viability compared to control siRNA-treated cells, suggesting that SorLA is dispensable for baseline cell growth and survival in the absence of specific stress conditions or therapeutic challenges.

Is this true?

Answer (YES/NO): NO